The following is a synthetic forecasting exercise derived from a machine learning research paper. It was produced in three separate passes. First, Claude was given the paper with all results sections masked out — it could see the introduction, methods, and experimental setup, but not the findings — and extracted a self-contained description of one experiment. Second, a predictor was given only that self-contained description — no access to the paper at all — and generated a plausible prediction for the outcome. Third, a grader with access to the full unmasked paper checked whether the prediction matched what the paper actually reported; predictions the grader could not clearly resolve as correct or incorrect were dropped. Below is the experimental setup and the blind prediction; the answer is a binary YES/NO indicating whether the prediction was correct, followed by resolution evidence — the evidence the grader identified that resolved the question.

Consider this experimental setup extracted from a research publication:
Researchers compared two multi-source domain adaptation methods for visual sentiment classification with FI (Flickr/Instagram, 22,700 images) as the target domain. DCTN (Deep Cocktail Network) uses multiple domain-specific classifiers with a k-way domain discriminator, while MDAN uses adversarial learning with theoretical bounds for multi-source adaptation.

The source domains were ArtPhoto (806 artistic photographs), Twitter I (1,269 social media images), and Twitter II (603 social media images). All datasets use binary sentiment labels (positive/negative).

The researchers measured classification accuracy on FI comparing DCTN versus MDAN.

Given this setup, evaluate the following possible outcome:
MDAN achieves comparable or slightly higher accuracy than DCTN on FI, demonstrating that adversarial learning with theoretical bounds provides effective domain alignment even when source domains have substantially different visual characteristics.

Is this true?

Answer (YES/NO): NO